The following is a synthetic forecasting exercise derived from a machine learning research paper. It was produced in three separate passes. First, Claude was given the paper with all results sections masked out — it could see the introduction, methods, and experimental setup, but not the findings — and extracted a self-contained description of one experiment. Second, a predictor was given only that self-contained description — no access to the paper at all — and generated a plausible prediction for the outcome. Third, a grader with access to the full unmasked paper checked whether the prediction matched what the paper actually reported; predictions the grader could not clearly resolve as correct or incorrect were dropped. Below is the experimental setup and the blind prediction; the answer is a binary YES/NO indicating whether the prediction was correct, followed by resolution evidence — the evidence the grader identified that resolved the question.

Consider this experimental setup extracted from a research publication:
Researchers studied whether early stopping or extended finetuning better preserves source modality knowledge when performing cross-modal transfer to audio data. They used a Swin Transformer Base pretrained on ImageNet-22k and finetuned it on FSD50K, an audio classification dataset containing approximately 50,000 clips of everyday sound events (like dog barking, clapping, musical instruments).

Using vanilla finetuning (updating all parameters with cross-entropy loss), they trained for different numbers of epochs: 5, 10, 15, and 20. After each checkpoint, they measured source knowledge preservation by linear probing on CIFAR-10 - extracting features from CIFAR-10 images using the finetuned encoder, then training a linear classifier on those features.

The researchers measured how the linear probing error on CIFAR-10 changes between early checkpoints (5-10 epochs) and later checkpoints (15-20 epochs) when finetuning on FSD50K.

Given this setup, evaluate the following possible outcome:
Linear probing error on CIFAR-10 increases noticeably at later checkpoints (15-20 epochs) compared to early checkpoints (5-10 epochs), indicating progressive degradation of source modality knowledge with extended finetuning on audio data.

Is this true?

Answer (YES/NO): YES